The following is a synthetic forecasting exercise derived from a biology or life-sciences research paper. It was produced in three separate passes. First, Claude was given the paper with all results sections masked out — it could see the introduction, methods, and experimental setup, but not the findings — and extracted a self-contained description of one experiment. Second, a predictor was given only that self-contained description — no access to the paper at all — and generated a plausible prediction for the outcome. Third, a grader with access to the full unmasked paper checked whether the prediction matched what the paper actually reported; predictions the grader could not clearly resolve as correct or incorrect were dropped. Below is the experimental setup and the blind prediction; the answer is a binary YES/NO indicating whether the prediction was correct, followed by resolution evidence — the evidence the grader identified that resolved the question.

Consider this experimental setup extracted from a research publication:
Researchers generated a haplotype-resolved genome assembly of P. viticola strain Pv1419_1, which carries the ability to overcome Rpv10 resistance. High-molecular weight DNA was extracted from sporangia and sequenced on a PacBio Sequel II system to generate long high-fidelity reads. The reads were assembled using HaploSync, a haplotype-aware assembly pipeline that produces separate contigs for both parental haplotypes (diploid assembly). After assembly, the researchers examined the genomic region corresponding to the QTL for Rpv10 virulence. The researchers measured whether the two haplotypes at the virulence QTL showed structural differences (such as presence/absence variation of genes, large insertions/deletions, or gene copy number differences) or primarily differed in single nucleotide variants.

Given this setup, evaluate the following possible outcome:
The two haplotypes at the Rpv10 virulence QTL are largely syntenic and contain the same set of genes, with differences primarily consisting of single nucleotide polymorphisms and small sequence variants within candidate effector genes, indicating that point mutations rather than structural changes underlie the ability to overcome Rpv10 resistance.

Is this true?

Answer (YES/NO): NO